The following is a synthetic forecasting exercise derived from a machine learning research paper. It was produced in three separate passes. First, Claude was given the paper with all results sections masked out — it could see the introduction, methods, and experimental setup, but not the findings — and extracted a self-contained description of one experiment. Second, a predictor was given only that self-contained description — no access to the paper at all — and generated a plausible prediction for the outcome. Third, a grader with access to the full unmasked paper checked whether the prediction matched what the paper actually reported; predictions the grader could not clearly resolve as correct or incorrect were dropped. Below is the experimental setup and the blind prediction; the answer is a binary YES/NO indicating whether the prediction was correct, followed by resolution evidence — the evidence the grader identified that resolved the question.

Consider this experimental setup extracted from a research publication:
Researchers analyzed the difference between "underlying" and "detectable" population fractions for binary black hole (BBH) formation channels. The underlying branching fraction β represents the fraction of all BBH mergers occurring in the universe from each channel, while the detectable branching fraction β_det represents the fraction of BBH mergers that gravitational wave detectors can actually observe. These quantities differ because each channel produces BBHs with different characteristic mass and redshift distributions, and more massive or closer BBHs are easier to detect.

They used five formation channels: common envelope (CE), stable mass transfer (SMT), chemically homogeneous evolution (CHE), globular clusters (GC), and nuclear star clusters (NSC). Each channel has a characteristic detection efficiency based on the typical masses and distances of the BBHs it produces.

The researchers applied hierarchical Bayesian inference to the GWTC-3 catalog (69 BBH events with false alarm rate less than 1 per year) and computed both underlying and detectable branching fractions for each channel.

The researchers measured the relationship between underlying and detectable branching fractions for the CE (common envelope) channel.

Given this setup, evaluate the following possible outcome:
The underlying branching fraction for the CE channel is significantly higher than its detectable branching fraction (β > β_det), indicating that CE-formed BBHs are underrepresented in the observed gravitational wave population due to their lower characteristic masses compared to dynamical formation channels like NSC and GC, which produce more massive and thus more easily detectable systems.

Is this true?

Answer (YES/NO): YES